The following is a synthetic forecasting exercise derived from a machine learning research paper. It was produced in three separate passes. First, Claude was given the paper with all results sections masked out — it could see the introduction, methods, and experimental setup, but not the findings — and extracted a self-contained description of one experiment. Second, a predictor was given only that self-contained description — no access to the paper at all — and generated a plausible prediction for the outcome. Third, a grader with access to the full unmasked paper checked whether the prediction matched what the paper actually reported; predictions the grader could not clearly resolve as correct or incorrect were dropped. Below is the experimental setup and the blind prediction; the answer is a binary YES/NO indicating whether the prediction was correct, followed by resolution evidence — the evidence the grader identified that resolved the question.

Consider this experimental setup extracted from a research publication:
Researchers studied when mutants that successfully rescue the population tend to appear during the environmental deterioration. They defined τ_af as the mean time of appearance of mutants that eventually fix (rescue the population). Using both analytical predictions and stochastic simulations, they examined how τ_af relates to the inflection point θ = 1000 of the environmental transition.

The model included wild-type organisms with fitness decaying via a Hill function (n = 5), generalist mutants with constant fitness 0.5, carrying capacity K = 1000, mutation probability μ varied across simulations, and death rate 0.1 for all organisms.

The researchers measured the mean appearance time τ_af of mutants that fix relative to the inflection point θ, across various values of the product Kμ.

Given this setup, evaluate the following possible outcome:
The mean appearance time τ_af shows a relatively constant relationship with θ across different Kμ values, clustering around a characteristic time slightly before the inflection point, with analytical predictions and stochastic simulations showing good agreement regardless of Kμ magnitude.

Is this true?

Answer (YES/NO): NO